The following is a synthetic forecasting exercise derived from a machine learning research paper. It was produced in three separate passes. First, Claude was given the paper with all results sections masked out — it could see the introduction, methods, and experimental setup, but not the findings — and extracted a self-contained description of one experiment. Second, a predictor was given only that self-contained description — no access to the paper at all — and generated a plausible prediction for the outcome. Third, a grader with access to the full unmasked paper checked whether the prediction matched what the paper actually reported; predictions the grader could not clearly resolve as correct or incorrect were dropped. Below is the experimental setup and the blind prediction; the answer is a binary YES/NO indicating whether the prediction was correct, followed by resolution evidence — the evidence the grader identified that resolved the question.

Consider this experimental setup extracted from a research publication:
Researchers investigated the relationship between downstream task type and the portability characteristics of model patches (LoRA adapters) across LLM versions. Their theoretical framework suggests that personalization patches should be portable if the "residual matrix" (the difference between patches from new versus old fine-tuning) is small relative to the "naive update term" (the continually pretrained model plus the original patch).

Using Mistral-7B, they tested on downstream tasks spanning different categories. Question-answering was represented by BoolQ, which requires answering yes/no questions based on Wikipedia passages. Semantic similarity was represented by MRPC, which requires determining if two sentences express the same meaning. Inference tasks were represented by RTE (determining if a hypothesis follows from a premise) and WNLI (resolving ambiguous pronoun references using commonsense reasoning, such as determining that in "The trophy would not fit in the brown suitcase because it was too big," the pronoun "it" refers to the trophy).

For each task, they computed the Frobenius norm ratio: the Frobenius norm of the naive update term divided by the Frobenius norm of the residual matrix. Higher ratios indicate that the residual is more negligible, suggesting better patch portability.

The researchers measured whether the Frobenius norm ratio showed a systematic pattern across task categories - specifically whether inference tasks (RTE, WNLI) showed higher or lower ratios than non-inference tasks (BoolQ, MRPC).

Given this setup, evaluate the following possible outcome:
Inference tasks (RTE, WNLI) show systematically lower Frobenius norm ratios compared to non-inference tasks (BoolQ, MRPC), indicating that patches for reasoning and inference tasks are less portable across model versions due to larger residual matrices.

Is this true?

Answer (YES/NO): NO